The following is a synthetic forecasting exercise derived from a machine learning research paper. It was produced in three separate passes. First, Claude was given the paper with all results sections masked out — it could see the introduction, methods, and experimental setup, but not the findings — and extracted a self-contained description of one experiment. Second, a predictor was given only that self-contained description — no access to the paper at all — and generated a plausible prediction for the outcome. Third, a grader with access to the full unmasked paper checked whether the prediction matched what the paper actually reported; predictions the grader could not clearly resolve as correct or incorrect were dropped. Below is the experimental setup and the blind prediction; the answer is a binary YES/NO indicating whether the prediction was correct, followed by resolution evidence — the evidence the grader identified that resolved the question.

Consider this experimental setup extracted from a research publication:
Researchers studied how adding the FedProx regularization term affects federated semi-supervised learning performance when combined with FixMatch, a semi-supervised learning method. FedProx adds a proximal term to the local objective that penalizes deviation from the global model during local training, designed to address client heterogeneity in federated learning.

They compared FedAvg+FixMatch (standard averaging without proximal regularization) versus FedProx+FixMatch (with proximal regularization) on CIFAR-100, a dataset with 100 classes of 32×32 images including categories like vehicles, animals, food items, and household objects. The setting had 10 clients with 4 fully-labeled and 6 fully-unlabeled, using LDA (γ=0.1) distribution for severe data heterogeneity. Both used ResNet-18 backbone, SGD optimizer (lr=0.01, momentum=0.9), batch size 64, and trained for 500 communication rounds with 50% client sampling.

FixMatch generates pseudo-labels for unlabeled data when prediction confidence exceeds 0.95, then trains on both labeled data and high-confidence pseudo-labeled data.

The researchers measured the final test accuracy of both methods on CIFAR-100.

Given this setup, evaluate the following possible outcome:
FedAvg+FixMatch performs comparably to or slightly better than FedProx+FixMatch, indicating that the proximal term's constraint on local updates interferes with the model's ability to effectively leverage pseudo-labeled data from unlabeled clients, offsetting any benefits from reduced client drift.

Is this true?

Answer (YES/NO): NO